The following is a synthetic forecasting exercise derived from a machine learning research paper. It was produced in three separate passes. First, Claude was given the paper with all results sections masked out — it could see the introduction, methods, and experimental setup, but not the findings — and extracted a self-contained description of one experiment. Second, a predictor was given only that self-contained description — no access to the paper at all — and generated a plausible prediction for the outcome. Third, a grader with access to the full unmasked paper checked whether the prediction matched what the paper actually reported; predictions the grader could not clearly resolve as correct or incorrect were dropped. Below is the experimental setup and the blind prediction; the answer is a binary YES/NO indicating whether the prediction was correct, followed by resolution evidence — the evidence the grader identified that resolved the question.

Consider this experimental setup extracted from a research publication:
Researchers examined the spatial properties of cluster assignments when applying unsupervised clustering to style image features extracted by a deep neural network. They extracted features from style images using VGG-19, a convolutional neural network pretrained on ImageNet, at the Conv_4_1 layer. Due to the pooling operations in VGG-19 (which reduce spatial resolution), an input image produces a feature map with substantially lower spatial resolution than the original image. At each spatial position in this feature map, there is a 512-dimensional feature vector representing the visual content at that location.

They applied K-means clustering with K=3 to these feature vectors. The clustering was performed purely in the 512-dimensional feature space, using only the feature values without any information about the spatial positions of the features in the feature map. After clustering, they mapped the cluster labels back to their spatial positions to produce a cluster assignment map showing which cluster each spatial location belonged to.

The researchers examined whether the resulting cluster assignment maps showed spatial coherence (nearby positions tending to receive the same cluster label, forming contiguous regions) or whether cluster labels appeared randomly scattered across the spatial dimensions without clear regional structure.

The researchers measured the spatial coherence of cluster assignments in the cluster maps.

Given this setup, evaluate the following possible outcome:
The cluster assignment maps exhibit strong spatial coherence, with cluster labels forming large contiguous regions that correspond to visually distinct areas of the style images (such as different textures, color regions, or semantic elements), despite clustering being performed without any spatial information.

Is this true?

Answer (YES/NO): YES